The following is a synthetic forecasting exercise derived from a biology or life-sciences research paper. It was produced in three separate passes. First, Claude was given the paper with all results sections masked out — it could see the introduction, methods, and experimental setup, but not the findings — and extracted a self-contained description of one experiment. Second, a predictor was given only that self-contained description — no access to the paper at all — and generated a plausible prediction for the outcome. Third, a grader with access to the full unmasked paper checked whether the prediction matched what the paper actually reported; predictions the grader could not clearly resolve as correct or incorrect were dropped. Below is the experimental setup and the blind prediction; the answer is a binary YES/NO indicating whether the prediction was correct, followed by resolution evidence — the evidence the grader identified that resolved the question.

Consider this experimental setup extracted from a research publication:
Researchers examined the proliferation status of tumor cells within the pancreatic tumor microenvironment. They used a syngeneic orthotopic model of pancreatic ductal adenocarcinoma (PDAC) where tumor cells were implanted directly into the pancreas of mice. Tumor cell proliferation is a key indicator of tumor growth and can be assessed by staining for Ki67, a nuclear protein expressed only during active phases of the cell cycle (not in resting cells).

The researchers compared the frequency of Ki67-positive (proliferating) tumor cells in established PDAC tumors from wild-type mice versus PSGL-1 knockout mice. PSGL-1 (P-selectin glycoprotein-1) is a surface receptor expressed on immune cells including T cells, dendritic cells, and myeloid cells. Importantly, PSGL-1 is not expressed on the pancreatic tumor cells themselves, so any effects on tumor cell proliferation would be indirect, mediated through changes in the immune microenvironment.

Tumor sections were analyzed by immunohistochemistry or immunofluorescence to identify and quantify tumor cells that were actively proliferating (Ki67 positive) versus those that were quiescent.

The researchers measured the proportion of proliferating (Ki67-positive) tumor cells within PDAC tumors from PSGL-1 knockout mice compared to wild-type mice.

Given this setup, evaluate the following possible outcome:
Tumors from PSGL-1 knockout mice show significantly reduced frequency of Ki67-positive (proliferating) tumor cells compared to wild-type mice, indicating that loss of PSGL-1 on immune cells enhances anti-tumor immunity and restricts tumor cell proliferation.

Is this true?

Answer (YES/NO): YES